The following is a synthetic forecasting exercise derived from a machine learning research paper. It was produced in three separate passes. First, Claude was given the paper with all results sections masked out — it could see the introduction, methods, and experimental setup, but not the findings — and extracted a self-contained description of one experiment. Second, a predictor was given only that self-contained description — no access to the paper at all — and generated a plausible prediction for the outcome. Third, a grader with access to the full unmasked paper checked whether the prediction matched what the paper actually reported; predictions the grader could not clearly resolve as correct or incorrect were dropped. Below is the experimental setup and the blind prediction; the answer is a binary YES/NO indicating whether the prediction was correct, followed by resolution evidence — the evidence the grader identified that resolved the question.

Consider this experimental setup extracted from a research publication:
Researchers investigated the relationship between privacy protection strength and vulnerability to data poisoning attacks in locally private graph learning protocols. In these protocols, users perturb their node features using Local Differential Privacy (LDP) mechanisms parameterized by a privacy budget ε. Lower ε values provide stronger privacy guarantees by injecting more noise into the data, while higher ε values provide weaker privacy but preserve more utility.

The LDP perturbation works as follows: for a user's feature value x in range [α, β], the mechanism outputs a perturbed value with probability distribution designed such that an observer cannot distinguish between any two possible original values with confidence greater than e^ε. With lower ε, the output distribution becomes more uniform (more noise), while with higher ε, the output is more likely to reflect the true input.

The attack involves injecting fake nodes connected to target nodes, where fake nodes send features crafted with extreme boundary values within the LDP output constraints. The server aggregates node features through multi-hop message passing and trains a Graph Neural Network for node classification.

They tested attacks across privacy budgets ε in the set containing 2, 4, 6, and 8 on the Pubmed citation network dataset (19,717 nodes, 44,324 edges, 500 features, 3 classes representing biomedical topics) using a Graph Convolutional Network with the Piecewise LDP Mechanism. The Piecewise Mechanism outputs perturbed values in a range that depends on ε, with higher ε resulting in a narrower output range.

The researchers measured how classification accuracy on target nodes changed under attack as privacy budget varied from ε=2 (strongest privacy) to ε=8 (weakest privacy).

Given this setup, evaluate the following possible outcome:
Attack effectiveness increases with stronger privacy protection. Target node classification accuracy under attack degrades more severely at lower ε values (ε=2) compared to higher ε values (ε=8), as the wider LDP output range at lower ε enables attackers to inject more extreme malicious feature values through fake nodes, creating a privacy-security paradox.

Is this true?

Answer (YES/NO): YES